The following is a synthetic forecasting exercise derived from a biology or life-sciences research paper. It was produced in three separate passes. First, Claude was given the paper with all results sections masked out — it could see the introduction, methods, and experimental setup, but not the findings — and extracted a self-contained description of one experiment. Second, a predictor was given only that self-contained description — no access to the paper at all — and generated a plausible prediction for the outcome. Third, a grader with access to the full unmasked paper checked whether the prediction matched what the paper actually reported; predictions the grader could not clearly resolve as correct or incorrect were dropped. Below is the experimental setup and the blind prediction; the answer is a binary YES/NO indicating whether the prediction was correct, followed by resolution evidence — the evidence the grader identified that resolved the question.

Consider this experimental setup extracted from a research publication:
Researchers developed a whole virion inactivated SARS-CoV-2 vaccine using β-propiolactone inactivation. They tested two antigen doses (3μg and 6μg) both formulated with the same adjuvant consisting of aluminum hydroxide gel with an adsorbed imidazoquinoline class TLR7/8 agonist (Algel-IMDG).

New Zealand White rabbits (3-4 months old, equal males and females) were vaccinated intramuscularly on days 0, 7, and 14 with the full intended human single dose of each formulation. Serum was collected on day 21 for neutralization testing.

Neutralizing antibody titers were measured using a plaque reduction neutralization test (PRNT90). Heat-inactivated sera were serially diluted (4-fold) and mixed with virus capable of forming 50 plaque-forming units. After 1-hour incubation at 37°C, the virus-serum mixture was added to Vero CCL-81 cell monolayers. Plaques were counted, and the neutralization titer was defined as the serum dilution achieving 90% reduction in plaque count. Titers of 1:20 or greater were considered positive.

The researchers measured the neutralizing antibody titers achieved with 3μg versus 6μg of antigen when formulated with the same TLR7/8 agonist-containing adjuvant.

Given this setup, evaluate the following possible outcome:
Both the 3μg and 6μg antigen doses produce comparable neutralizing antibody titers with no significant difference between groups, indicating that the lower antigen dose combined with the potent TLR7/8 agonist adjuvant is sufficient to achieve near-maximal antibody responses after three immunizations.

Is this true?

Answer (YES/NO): YES